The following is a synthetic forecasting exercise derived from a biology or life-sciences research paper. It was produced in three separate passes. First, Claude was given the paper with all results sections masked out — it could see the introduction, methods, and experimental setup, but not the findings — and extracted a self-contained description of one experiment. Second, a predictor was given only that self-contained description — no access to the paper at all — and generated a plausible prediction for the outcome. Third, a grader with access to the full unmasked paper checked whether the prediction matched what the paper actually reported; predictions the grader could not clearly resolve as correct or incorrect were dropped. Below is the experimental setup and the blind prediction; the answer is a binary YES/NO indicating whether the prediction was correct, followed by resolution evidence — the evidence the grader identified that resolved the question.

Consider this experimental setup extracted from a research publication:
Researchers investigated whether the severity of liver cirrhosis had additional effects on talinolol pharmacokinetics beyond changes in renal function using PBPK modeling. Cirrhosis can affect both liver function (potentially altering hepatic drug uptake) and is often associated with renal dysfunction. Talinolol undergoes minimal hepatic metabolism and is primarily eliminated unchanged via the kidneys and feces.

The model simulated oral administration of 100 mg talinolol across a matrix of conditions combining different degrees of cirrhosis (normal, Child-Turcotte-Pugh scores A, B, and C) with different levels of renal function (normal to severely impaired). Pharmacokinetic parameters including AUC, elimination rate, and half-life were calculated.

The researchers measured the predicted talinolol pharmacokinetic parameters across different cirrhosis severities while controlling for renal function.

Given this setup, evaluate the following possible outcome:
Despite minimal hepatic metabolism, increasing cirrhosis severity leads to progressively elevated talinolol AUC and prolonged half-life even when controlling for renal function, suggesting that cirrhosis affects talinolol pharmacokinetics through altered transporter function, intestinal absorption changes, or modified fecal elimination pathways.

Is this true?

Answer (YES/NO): NO